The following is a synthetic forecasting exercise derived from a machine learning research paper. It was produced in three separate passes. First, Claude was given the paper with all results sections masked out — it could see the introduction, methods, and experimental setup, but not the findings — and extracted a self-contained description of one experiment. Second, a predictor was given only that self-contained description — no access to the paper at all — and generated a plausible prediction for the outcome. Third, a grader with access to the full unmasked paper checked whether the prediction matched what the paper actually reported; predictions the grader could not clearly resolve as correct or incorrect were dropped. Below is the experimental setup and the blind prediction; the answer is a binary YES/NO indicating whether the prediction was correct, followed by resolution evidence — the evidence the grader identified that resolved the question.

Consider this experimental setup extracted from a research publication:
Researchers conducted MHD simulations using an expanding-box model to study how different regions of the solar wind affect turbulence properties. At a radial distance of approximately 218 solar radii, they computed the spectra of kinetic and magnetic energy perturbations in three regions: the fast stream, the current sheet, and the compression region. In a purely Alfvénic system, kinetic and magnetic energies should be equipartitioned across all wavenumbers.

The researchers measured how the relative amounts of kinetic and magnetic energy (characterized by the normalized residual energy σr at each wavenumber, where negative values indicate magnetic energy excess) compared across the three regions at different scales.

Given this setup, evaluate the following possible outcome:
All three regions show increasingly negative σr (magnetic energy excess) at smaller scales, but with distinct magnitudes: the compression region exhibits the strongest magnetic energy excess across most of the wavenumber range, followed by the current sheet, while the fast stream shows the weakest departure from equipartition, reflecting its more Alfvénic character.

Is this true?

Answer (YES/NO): NO